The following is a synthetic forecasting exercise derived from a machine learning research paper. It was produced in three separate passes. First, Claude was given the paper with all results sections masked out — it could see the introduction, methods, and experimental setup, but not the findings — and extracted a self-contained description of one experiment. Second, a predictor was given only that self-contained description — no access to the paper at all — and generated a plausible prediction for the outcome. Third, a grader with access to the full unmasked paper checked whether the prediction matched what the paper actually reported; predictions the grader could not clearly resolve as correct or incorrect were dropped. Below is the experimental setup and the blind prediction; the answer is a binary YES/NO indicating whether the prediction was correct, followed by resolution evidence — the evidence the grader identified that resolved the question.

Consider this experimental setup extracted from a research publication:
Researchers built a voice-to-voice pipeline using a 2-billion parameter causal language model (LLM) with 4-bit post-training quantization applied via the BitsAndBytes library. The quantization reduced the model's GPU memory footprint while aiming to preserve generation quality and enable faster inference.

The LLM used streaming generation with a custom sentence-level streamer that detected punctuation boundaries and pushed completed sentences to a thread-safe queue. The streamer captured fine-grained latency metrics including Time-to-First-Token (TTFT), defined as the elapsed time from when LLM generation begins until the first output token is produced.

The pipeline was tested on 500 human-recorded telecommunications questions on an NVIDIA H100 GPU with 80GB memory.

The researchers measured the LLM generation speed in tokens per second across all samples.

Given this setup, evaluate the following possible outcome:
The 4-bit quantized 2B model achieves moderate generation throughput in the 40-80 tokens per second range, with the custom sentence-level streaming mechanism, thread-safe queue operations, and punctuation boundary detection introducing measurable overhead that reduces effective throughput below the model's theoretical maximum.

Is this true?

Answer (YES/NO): NO